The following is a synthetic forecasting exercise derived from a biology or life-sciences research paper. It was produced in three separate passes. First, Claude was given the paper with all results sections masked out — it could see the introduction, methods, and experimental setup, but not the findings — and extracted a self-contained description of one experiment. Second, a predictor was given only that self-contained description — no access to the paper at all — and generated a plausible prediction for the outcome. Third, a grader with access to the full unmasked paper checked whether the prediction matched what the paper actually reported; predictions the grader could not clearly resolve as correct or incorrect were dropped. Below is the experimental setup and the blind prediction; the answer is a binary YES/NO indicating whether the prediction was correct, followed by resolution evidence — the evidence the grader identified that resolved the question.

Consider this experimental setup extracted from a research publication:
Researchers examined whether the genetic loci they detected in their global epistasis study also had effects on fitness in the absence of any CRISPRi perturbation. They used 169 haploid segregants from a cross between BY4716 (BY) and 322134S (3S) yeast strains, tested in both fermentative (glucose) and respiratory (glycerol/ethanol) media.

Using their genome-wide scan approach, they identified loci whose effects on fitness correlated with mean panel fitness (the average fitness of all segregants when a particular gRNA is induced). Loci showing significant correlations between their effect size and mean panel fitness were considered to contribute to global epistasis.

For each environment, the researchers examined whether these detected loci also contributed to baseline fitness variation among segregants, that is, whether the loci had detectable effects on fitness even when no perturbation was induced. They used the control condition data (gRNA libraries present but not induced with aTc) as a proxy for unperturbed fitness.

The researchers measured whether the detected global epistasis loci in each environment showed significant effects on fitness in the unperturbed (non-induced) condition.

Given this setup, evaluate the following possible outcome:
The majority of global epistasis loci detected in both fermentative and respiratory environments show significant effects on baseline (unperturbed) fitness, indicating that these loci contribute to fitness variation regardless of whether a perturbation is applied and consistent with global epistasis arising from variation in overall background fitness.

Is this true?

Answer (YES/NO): YES